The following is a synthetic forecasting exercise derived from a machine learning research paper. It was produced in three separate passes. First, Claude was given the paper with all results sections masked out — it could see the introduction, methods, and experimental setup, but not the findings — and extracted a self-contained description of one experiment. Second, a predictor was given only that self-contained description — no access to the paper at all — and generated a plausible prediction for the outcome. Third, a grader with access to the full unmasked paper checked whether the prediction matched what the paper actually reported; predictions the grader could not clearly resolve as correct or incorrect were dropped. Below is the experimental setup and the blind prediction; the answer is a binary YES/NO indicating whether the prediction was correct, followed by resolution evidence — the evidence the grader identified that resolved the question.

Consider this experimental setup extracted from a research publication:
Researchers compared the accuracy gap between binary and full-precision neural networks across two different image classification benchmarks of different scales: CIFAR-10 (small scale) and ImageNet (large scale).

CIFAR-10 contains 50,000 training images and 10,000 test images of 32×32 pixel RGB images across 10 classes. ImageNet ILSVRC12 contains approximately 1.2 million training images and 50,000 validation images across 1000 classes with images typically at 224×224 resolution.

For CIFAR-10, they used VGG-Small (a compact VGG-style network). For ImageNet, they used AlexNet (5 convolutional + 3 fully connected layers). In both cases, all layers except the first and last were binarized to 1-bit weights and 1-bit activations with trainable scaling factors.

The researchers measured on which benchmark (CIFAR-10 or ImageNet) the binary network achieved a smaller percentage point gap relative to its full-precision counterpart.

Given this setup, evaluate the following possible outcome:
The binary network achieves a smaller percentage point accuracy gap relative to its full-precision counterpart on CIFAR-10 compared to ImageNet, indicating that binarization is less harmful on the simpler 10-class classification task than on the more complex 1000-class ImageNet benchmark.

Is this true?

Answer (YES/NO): YES